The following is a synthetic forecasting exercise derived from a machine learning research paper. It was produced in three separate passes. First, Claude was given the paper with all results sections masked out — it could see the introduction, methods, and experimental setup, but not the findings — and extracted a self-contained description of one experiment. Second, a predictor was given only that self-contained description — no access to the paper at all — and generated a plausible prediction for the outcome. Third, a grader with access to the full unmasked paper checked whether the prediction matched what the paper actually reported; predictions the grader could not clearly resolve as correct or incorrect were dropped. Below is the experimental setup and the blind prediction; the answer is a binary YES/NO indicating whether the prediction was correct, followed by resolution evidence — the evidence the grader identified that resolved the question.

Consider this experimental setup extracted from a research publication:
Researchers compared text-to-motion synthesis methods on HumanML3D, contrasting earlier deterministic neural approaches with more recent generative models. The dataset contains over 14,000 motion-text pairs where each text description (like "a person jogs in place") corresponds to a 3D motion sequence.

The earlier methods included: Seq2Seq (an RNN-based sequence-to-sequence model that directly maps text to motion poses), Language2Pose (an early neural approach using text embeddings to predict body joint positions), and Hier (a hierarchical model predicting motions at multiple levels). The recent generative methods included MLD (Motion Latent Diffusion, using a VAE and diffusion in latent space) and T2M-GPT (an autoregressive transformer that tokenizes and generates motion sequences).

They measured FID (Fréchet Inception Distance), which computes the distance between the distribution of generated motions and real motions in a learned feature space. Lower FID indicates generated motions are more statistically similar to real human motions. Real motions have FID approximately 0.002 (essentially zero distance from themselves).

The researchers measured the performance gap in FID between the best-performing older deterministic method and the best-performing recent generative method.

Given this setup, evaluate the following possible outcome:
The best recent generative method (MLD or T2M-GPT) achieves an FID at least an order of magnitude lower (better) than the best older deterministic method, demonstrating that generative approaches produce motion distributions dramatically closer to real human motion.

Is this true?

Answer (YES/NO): YES